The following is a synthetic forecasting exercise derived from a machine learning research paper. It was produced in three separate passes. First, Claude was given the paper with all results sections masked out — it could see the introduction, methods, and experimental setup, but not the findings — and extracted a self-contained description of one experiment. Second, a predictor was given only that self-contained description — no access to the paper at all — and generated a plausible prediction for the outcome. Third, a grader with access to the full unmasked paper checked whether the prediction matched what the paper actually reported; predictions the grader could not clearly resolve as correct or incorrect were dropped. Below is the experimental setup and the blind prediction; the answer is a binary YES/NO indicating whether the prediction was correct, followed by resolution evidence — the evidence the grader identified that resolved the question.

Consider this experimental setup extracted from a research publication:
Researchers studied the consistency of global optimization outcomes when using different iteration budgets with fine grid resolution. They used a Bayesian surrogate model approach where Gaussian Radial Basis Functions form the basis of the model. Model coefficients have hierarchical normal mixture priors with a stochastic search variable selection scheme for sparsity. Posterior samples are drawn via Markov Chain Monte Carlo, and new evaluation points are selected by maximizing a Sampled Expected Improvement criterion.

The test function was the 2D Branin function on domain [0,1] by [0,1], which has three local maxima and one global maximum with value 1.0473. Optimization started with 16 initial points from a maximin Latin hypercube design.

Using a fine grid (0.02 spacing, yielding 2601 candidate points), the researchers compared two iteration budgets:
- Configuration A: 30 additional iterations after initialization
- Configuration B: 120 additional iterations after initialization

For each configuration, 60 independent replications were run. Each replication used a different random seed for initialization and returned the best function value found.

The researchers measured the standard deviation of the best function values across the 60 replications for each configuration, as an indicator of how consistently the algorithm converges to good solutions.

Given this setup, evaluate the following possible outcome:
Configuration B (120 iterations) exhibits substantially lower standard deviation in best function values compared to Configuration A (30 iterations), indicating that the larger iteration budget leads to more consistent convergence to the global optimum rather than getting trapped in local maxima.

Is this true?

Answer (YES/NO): YES